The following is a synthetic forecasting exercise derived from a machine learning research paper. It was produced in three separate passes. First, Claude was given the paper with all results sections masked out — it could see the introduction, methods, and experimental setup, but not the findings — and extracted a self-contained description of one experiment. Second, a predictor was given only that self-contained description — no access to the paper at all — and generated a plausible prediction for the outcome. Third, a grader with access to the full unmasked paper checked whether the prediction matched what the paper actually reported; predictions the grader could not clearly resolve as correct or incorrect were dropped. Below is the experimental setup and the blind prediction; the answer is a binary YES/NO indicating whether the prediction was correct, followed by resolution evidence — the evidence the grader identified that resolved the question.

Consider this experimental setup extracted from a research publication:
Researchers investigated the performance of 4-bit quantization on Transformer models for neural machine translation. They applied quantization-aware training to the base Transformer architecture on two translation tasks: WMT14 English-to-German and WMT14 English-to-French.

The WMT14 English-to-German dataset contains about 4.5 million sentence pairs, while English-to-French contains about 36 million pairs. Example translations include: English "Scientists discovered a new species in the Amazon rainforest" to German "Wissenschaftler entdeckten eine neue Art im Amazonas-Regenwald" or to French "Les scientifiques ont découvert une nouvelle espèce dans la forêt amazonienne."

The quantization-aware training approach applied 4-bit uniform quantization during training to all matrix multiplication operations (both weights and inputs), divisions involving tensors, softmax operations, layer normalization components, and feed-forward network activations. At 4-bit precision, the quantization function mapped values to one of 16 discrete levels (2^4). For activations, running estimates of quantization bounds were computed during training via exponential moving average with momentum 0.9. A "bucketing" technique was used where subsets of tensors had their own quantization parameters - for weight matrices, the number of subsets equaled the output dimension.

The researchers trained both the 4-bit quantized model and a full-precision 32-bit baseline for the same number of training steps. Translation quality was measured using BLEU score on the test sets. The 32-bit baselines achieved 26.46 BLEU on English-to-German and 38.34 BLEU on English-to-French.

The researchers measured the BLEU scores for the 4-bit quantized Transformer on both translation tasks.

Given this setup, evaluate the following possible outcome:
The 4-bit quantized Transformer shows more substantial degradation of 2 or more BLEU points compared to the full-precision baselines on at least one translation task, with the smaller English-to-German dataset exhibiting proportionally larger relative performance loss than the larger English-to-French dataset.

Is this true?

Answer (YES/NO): NO